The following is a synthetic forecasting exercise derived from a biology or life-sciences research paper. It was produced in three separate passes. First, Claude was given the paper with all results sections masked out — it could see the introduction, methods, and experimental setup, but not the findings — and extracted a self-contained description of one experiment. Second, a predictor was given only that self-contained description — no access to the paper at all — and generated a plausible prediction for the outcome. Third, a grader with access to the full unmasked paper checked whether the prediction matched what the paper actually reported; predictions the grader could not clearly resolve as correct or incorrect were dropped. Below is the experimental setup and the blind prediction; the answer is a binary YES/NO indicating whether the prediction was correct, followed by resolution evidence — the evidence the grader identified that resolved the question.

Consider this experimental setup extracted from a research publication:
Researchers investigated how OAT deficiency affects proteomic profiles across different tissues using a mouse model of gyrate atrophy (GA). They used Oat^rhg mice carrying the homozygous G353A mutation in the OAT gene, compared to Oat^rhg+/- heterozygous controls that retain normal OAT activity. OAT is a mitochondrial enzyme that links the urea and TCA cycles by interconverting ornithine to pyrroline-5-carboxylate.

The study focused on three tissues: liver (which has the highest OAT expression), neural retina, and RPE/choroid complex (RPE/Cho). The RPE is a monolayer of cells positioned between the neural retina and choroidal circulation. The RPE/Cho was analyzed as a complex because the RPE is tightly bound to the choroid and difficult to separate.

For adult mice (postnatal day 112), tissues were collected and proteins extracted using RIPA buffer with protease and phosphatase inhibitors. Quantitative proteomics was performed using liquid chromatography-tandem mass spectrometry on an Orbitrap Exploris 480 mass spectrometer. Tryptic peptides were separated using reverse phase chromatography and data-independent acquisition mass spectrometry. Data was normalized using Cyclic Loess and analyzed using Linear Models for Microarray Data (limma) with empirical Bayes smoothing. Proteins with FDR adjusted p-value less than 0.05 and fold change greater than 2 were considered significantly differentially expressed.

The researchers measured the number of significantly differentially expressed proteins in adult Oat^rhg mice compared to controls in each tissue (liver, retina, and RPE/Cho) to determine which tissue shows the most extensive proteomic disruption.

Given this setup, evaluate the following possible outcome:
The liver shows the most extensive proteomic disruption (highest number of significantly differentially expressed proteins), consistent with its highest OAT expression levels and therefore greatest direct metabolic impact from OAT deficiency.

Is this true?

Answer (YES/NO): NO